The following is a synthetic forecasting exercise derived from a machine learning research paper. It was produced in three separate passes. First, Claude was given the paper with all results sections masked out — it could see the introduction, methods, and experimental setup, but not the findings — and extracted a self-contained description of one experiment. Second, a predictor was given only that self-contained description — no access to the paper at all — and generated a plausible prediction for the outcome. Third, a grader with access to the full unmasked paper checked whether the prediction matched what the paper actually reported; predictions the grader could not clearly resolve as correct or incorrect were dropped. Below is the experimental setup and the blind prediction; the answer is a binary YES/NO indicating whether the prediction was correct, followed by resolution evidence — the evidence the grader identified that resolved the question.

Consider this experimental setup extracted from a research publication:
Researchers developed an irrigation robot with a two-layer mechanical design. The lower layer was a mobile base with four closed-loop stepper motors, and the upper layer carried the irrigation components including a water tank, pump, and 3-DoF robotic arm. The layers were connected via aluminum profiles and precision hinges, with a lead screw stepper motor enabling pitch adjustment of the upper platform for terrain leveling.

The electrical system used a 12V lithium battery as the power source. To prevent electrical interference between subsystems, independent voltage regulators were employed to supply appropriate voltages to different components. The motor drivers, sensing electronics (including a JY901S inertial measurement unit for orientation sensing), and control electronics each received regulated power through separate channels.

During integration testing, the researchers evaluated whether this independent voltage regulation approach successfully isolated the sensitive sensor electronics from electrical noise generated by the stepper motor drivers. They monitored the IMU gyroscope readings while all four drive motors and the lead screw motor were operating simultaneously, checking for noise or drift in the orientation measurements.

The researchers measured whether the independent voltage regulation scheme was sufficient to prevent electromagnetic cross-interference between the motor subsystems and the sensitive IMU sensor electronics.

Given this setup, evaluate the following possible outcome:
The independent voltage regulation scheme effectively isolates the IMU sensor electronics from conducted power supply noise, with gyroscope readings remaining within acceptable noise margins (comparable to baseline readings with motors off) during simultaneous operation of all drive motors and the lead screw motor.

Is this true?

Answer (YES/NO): NO